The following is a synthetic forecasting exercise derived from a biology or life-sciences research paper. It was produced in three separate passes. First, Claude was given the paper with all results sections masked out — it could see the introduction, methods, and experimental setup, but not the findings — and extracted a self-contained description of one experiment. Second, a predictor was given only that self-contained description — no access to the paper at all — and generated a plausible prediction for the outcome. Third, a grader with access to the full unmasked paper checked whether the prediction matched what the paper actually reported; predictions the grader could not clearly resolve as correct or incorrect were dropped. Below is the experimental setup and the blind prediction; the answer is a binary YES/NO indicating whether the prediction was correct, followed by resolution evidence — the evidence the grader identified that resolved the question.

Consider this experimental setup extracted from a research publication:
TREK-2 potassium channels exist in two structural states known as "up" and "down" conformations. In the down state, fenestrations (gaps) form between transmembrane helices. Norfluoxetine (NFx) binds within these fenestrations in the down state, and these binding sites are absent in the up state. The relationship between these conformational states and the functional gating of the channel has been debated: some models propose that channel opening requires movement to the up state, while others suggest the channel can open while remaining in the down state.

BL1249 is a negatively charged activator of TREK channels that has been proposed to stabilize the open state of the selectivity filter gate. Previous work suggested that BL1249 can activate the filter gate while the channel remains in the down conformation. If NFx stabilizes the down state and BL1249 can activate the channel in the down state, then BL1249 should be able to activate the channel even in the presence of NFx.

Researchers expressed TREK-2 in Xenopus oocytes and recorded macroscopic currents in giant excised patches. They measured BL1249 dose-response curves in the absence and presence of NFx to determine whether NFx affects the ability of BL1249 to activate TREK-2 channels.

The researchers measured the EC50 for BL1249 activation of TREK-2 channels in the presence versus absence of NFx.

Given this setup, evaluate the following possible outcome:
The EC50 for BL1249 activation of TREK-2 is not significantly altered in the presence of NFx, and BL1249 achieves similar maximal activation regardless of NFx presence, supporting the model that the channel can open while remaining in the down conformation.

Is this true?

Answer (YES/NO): NO